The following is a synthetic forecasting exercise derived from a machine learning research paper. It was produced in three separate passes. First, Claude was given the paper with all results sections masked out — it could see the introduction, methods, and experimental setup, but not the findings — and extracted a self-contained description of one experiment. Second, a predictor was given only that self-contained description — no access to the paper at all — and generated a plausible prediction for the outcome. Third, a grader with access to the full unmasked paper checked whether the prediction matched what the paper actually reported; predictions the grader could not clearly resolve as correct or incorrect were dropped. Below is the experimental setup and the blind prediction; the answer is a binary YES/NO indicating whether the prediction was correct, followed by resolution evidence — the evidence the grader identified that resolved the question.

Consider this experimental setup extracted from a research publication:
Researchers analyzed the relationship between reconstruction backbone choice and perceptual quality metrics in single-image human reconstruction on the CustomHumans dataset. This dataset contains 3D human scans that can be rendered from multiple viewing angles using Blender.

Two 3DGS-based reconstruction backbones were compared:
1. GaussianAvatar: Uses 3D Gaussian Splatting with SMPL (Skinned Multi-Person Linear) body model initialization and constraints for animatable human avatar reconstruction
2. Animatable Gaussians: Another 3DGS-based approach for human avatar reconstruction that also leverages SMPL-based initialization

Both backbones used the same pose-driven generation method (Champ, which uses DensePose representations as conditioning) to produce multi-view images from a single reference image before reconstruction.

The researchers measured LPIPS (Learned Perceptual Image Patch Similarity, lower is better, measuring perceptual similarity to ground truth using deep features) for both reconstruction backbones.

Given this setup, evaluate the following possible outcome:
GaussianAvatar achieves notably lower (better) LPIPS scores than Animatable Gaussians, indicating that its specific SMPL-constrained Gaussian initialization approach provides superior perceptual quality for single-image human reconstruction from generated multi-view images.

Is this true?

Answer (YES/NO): NO